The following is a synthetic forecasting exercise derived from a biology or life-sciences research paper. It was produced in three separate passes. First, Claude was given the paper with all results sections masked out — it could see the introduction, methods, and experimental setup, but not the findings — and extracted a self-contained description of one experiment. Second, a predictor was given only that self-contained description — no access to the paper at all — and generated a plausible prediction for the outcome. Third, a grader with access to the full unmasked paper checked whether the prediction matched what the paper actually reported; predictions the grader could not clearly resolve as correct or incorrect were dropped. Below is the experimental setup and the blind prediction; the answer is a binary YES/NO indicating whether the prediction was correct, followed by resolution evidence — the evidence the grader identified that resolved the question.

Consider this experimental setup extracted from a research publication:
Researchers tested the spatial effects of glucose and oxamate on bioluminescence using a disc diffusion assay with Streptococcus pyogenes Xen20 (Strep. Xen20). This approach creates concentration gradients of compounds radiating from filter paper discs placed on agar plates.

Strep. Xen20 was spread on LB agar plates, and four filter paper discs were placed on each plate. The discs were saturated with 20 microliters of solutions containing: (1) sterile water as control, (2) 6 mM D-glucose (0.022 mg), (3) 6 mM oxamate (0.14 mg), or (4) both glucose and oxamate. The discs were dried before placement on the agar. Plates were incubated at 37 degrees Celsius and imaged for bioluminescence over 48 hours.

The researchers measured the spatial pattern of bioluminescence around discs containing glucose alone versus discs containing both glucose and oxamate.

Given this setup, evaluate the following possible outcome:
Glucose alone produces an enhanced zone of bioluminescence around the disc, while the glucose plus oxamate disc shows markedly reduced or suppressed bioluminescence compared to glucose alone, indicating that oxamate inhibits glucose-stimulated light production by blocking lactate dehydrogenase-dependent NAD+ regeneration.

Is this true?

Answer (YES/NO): NO